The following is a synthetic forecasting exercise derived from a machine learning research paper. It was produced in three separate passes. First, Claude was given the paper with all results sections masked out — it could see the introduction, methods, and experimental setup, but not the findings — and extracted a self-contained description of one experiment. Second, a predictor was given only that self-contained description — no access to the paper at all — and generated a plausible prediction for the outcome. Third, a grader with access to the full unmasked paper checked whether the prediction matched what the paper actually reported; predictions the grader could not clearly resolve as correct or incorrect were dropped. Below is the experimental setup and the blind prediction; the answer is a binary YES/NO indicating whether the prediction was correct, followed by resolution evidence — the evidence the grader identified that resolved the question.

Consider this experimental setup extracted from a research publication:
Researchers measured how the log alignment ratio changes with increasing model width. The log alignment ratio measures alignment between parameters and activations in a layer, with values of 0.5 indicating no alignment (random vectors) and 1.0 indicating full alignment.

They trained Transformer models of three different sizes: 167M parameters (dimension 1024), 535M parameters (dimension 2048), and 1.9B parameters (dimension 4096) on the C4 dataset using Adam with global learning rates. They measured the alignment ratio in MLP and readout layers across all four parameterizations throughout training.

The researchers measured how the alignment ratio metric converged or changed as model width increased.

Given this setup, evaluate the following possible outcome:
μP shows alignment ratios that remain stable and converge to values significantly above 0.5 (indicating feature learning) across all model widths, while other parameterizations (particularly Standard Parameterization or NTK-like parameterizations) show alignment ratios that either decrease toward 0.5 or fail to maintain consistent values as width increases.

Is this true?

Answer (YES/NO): NO